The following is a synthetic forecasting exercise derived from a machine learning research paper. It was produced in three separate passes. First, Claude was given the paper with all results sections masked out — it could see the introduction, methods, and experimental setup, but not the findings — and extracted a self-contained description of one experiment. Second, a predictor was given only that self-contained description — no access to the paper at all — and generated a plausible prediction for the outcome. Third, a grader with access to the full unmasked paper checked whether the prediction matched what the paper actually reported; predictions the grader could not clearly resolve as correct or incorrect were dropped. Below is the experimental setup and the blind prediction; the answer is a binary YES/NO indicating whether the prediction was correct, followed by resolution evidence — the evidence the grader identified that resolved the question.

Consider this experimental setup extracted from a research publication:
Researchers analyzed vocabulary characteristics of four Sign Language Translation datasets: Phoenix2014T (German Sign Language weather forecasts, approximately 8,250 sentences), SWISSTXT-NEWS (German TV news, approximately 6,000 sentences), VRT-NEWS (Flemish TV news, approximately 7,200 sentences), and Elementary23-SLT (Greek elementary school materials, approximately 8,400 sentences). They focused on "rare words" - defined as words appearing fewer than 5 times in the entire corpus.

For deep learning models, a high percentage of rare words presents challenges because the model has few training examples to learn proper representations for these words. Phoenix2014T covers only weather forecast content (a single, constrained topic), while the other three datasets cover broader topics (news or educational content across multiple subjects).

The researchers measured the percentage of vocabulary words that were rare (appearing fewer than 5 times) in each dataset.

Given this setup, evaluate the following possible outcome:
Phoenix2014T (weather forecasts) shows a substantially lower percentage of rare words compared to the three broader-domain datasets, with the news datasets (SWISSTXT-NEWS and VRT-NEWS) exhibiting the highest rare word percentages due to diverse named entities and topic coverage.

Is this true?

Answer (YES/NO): YES